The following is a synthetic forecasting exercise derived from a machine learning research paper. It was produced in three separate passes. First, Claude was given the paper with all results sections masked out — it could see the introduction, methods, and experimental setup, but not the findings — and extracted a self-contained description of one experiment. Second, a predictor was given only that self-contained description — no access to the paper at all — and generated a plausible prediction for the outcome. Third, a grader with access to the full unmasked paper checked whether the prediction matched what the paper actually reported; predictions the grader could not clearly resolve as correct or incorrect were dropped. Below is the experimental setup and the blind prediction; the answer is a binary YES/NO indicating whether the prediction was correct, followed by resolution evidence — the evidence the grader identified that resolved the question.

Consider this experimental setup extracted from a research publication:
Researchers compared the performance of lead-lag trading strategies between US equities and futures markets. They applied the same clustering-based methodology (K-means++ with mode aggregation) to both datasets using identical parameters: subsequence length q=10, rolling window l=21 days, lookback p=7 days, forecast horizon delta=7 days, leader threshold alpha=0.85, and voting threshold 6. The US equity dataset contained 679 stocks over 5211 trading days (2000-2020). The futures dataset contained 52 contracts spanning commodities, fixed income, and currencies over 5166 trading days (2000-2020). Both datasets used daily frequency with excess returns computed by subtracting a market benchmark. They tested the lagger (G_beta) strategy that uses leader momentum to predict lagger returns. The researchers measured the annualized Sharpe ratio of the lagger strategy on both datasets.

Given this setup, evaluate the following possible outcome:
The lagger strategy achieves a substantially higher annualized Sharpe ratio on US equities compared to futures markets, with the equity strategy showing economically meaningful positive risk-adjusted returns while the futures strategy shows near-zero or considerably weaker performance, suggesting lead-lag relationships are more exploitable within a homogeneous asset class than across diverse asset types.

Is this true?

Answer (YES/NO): YES